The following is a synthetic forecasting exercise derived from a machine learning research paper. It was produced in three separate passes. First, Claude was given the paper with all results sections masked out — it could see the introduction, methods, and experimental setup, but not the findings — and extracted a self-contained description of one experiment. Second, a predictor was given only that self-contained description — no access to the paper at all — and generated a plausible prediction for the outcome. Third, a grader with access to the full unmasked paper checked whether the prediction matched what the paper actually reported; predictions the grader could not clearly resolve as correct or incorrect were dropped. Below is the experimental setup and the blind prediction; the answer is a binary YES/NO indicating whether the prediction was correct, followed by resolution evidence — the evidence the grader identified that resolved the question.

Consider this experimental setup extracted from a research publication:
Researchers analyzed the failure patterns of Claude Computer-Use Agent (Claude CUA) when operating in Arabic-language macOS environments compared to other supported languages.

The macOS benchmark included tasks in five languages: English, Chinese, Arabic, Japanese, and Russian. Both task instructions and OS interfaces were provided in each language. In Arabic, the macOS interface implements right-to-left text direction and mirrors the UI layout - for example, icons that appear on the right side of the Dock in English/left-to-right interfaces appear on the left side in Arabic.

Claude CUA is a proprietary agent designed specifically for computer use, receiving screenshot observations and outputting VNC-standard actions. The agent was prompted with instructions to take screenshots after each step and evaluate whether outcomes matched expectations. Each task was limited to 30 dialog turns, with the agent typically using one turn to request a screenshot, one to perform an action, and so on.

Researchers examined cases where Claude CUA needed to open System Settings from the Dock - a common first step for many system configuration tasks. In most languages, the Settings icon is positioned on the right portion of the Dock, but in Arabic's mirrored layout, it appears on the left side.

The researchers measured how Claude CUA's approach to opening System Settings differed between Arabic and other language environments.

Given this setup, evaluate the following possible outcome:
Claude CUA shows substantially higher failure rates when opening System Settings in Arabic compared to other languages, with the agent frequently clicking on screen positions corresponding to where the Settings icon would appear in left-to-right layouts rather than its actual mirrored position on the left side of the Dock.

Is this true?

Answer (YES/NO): YES